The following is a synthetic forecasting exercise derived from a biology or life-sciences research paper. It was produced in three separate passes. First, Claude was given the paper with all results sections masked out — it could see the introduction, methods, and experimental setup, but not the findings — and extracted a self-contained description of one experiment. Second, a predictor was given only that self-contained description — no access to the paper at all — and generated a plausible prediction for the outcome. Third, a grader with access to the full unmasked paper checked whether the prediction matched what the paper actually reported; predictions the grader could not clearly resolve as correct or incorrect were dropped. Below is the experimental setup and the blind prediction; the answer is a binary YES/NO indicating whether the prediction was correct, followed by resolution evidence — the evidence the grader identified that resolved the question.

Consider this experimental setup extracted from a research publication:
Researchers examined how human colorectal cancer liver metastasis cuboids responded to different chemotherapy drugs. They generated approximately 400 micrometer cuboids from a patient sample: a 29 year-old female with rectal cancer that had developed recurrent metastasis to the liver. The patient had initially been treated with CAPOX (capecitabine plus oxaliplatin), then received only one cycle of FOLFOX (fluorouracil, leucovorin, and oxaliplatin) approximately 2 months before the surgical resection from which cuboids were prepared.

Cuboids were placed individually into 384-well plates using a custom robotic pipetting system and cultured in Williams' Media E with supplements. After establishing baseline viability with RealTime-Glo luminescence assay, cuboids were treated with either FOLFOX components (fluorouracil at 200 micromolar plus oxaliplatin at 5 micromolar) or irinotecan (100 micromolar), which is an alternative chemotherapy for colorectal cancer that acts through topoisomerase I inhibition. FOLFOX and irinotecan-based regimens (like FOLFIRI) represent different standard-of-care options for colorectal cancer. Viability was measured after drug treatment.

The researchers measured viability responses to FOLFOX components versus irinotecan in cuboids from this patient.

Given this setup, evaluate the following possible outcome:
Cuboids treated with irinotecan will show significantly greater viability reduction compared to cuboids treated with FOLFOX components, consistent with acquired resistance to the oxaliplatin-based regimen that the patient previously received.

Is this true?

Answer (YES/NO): NO